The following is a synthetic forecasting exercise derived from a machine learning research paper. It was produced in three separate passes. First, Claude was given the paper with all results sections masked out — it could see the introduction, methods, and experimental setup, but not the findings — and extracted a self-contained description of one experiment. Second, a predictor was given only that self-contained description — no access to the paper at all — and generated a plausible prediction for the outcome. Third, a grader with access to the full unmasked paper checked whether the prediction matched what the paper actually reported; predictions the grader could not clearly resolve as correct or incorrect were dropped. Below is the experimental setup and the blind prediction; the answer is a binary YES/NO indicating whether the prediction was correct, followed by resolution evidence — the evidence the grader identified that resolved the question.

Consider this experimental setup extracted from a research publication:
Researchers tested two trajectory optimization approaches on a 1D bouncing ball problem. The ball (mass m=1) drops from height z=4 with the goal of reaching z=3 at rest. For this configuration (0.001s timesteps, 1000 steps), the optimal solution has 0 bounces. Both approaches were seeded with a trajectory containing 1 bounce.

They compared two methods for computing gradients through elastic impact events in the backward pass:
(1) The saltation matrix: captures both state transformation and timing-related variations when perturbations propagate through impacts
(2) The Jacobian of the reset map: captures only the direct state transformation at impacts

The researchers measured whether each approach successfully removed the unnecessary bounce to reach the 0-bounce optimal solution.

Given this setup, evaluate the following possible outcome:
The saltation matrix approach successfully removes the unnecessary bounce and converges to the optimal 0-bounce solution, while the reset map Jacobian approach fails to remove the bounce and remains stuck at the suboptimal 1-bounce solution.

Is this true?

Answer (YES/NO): NO